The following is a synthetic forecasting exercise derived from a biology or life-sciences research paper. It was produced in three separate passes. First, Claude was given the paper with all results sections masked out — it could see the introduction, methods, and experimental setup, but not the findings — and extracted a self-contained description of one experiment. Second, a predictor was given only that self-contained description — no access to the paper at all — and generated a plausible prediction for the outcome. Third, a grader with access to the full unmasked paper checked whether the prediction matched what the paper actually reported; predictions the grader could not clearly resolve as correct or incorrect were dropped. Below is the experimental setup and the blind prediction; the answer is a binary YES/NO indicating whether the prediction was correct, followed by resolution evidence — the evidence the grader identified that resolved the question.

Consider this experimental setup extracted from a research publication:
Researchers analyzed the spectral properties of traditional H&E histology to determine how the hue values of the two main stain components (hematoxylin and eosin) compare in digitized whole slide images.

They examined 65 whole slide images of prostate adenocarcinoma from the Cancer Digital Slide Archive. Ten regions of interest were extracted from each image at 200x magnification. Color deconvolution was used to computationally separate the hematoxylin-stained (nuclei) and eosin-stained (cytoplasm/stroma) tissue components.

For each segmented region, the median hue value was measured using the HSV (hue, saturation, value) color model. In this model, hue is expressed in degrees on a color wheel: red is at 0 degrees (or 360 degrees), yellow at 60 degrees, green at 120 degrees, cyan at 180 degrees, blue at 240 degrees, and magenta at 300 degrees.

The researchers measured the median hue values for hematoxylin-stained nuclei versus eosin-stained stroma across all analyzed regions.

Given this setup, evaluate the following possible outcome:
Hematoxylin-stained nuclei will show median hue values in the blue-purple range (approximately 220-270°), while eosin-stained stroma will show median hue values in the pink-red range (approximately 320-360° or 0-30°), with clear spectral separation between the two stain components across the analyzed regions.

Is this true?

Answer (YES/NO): NO